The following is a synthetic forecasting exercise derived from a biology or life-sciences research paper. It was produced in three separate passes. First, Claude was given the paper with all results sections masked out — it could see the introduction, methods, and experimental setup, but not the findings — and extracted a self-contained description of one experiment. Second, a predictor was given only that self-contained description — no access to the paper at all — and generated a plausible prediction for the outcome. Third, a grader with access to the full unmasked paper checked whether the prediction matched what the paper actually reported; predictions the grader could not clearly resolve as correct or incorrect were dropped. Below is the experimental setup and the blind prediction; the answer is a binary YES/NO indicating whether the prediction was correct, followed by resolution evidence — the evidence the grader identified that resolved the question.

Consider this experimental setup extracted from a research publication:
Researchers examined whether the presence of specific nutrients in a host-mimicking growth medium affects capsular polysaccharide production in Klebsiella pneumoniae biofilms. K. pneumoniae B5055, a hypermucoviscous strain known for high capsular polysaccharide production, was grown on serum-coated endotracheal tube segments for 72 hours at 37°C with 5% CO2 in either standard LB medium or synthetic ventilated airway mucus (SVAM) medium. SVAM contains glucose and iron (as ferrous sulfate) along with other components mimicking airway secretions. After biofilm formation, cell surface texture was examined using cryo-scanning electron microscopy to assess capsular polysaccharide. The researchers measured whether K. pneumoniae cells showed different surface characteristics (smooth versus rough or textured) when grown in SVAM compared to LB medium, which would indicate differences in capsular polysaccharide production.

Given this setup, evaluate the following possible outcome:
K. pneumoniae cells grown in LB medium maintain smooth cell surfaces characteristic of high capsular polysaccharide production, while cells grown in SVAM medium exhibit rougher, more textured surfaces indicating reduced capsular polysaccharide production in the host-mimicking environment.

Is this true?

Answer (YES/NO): NO